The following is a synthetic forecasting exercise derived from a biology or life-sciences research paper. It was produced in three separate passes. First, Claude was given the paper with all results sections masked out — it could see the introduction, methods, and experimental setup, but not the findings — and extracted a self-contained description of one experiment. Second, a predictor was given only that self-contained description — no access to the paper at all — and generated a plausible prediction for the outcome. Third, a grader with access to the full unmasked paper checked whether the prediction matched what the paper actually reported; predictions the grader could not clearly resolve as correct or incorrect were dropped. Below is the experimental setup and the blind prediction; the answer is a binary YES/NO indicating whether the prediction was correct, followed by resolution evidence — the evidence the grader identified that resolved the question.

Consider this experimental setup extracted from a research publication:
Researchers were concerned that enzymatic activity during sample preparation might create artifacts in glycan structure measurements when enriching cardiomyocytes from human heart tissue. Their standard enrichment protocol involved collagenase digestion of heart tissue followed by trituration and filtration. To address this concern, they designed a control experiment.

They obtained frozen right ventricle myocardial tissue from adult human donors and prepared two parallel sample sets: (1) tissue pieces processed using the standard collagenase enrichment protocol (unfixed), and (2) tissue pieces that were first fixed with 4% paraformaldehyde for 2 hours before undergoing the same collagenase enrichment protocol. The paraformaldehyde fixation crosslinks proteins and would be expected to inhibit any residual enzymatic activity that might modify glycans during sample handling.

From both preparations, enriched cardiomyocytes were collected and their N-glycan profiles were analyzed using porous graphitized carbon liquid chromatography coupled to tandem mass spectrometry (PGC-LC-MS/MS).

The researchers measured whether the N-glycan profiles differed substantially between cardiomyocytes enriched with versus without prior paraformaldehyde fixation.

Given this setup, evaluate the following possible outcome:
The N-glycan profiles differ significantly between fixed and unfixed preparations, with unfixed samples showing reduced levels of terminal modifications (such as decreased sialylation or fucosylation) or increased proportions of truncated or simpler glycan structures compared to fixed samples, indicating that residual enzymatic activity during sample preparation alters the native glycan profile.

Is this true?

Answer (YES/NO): NO